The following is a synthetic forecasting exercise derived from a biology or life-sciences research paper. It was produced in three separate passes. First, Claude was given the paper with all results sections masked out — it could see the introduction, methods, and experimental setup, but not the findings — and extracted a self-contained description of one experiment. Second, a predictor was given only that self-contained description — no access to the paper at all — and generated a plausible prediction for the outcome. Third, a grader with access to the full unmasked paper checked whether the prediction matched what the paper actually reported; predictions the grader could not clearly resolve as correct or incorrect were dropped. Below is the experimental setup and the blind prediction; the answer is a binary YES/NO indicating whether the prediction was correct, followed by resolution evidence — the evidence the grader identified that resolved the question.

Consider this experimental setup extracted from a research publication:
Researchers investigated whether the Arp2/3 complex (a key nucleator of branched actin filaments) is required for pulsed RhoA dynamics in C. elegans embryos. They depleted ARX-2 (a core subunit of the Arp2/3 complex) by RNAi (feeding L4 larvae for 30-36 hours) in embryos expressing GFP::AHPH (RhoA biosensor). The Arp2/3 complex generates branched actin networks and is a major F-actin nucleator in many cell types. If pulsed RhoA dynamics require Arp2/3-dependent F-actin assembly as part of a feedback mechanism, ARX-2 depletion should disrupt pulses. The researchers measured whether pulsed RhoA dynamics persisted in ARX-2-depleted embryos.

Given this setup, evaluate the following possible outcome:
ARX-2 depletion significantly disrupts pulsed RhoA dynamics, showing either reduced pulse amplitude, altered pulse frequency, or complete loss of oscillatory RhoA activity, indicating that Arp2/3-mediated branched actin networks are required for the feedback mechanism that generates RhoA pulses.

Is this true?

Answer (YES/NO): NO